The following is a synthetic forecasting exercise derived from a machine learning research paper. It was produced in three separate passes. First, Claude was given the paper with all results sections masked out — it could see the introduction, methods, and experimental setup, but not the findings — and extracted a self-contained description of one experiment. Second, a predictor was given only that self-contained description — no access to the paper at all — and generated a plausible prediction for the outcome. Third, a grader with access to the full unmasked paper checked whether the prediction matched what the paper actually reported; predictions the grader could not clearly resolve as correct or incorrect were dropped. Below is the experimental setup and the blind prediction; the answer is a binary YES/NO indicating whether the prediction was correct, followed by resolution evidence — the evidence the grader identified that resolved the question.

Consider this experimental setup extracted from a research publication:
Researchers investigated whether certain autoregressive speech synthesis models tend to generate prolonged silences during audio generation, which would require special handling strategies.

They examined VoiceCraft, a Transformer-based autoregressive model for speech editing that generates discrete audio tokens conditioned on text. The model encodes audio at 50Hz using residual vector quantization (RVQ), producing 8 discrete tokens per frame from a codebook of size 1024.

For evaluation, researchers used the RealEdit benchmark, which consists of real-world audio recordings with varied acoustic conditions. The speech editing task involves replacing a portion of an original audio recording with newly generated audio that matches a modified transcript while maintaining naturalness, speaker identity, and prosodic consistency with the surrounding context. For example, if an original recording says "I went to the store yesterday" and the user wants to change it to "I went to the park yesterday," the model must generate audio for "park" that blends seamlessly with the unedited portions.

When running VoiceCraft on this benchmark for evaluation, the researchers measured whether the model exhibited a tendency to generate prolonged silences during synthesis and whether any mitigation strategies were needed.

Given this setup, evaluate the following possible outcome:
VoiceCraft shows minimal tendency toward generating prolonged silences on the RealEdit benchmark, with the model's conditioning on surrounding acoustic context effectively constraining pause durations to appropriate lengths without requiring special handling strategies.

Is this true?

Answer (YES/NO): NO